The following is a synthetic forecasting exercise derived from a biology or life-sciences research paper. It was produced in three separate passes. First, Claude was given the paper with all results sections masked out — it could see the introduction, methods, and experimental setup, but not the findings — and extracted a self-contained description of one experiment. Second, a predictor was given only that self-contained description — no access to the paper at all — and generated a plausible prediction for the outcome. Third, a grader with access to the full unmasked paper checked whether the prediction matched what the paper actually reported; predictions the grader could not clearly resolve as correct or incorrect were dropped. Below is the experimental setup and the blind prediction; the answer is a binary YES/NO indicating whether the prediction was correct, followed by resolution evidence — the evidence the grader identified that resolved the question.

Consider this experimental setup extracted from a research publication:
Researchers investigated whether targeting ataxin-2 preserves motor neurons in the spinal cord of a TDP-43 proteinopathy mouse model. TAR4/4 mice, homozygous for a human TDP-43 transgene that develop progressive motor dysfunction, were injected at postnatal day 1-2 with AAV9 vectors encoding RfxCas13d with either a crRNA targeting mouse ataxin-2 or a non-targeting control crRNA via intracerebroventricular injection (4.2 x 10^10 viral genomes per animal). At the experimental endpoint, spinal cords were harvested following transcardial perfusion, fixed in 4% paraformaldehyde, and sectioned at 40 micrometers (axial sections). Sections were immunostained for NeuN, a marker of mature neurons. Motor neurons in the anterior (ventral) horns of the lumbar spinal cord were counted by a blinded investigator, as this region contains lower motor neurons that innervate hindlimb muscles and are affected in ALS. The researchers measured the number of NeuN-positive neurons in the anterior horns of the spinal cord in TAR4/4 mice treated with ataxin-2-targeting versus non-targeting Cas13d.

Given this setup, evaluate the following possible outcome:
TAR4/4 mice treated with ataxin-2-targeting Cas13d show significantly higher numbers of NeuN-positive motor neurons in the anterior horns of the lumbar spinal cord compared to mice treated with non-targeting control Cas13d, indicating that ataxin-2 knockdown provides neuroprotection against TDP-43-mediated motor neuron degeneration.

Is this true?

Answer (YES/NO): YES